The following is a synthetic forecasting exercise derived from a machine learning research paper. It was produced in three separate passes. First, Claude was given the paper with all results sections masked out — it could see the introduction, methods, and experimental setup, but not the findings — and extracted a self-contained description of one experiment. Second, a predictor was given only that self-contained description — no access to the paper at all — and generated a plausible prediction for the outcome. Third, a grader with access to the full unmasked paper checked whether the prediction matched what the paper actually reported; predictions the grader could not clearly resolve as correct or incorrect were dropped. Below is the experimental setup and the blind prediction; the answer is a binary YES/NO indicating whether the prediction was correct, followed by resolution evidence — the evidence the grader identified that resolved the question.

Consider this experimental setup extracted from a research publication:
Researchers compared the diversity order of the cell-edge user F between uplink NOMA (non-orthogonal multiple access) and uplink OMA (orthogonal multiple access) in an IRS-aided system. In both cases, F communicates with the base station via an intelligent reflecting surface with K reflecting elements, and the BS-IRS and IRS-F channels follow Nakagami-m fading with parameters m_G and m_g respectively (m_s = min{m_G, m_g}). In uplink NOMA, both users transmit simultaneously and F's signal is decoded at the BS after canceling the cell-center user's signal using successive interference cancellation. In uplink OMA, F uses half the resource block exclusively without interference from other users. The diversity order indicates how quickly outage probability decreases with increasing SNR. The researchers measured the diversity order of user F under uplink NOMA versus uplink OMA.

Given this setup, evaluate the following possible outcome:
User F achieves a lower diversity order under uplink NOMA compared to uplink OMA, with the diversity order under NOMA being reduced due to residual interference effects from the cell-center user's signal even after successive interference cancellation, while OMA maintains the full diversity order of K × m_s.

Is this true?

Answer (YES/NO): NO